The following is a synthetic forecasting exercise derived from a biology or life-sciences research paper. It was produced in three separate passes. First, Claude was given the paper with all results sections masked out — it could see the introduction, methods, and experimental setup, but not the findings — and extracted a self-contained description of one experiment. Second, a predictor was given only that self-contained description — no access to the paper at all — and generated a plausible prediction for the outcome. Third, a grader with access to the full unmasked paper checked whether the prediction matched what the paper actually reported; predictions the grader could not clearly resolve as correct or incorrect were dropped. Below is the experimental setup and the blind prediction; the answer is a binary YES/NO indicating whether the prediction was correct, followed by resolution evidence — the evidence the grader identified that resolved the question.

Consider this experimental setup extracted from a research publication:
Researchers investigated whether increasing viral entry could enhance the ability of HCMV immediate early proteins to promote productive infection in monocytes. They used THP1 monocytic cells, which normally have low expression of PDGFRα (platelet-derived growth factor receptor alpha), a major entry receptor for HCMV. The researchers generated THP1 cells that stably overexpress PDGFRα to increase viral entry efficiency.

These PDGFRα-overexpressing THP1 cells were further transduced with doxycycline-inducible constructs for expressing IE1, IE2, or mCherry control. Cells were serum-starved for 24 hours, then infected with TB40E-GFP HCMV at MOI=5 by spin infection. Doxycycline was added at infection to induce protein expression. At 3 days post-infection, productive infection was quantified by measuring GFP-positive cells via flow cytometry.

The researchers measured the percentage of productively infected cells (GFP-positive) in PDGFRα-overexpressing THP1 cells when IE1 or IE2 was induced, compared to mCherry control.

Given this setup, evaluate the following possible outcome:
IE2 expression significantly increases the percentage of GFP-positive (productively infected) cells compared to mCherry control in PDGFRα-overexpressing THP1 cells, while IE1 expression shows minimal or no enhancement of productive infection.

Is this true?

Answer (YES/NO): NO